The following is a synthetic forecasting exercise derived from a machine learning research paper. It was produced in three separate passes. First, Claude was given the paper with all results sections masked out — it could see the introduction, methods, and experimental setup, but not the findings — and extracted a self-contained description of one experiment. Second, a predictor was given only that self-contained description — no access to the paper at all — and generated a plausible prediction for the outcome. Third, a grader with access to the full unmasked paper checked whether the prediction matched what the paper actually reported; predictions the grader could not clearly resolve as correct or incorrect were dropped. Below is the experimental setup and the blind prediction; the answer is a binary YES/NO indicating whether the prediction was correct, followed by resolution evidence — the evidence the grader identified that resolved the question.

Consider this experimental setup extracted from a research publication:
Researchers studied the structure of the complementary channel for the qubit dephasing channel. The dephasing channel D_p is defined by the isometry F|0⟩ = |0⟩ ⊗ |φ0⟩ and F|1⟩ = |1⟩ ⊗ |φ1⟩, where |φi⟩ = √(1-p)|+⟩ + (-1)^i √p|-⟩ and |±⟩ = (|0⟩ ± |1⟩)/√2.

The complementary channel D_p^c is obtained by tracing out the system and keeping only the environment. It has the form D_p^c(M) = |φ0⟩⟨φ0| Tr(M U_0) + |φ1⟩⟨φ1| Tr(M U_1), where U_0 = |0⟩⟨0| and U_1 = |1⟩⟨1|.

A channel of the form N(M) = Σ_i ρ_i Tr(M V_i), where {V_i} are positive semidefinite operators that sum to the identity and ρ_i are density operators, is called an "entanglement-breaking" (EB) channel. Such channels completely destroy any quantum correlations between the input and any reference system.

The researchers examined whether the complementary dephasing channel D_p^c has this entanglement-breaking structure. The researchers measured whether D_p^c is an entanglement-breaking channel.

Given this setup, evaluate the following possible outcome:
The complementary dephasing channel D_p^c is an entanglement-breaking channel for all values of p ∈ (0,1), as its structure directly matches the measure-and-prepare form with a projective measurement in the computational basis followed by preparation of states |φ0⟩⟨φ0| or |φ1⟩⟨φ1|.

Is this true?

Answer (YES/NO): YES